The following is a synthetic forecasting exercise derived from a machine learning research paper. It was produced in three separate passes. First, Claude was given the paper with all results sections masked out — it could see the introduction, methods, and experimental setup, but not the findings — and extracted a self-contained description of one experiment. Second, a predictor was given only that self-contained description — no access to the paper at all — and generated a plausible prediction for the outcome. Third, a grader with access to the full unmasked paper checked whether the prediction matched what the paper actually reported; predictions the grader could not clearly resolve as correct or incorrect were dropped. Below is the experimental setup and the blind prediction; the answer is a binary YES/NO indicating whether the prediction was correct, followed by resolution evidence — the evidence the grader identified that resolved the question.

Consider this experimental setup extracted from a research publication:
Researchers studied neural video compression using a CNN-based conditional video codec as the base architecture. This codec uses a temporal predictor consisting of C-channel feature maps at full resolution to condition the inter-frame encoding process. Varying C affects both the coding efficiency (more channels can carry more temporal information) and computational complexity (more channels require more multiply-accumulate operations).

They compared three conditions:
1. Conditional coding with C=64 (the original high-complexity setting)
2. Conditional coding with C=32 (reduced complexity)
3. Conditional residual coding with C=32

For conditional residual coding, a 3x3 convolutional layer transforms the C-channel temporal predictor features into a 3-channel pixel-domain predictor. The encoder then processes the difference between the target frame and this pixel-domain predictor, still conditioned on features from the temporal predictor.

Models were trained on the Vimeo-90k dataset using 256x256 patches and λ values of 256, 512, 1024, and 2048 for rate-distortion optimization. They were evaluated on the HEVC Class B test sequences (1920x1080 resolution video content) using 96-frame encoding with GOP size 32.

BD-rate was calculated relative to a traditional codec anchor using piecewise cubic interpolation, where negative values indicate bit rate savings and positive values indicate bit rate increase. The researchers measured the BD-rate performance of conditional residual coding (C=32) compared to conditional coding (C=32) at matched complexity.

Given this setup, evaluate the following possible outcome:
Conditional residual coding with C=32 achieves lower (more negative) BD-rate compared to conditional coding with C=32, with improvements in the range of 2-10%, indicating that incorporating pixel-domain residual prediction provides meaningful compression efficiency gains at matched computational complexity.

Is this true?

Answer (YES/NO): YES